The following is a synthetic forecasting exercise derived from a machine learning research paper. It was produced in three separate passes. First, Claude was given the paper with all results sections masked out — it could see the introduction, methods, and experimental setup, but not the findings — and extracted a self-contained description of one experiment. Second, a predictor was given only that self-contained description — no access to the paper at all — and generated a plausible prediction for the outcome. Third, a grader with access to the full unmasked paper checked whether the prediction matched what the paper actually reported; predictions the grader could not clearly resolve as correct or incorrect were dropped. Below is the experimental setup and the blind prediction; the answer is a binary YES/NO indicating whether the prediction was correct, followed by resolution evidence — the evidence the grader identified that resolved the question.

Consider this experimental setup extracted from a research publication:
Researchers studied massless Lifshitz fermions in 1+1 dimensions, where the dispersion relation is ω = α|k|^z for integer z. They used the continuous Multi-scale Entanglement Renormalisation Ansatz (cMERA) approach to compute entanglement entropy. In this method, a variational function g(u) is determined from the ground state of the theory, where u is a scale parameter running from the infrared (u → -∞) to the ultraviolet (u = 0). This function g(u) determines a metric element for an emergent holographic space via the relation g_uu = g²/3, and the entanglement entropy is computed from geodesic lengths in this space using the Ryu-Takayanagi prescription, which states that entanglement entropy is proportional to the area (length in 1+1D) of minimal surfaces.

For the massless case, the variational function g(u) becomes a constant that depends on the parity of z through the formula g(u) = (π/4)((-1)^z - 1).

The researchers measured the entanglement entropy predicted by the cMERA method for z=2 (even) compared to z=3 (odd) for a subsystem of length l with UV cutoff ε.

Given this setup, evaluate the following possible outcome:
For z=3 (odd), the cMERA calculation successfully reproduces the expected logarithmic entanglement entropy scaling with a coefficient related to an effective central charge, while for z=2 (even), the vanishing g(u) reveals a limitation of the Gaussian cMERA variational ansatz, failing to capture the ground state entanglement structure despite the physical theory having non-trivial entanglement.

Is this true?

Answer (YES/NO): NO